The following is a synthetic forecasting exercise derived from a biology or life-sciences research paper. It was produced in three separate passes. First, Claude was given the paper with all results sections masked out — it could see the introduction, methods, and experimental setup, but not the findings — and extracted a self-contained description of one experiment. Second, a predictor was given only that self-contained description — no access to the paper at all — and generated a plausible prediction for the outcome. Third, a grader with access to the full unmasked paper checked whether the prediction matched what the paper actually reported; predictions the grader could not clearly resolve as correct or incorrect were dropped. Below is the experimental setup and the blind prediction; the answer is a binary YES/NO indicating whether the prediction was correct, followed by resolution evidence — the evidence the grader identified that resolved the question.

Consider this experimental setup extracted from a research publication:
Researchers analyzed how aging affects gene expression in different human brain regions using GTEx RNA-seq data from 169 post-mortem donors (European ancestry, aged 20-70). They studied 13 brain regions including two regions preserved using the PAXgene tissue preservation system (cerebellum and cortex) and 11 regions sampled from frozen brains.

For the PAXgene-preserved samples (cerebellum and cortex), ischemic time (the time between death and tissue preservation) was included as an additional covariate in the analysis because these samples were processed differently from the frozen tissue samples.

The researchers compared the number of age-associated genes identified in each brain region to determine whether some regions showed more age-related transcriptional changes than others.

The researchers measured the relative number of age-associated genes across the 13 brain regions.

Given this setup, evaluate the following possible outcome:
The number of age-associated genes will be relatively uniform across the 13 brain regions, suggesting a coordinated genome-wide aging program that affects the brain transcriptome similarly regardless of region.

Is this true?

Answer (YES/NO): NO